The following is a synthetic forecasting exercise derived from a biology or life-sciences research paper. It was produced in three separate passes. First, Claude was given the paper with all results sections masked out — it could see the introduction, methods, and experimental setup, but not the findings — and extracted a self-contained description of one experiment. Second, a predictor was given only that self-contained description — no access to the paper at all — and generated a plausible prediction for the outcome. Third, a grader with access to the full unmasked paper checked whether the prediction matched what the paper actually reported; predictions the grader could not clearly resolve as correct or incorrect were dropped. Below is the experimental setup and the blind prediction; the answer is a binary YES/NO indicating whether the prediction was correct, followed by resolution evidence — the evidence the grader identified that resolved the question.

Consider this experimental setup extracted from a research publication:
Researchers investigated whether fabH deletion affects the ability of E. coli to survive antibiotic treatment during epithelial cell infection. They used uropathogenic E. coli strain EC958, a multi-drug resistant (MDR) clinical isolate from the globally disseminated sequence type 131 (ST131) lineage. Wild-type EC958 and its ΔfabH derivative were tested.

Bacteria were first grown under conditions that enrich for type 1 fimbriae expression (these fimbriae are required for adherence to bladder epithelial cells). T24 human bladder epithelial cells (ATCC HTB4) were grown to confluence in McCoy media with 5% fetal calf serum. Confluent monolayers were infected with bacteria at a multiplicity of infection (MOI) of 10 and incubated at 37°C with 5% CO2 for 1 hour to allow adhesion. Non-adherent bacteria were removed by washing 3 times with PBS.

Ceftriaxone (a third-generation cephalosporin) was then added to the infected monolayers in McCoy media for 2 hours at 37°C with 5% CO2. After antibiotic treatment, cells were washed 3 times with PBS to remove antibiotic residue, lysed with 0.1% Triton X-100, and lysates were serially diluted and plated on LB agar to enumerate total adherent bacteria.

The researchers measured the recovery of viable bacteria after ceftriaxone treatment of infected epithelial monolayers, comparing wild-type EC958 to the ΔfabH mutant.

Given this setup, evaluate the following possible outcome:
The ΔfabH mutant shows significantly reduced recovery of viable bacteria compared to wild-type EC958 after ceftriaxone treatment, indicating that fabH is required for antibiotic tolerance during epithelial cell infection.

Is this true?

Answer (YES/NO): YES